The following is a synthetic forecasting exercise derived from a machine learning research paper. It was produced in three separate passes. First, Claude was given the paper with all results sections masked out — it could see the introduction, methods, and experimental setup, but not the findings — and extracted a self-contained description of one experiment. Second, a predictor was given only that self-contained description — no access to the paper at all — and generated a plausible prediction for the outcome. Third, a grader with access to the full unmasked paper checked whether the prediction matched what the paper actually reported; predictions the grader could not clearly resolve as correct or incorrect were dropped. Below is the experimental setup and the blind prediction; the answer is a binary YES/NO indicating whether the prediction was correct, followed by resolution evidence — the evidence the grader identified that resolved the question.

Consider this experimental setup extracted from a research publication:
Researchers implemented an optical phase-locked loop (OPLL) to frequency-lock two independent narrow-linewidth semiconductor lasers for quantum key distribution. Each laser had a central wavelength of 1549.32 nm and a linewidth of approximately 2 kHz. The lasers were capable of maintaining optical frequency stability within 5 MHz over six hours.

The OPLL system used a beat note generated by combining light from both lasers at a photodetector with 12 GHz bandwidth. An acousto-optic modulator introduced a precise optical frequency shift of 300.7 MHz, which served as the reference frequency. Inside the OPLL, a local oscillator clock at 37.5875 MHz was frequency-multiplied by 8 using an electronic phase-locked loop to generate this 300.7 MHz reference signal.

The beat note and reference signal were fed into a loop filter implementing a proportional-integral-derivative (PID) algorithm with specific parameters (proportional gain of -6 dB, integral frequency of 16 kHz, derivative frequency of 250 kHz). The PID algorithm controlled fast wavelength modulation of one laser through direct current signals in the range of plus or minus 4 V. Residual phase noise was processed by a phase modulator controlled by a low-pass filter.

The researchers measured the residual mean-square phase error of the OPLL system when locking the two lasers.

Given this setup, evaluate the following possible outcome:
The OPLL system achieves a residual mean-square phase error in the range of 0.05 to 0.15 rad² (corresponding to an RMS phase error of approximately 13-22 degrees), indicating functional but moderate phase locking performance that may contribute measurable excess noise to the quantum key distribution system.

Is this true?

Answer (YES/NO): NO